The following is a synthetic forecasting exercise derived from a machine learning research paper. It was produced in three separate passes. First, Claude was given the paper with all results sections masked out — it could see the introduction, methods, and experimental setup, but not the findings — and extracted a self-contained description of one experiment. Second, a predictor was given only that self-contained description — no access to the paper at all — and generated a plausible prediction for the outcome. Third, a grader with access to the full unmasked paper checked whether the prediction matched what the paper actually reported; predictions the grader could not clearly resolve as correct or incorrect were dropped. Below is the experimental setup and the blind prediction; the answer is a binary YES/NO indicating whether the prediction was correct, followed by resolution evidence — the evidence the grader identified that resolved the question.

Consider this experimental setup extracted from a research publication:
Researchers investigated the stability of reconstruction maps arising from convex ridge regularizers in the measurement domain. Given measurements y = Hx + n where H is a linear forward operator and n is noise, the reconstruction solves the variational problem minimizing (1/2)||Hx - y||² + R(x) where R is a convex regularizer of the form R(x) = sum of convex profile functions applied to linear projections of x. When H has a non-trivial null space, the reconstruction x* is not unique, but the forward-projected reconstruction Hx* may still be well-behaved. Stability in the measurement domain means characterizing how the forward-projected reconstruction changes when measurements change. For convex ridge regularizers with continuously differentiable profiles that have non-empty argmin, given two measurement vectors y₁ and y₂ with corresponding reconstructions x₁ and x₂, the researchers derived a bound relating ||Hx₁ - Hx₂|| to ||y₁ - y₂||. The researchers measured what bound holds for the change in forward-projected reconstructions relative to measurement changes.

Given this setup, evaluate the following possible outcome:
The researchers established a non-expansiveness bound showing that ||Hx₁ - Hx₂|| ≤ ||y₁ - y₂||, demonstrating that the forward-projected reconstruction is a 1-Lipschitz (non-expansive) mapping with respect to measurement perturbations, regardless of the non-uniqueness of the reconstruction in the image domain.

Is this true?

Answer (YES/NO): YES